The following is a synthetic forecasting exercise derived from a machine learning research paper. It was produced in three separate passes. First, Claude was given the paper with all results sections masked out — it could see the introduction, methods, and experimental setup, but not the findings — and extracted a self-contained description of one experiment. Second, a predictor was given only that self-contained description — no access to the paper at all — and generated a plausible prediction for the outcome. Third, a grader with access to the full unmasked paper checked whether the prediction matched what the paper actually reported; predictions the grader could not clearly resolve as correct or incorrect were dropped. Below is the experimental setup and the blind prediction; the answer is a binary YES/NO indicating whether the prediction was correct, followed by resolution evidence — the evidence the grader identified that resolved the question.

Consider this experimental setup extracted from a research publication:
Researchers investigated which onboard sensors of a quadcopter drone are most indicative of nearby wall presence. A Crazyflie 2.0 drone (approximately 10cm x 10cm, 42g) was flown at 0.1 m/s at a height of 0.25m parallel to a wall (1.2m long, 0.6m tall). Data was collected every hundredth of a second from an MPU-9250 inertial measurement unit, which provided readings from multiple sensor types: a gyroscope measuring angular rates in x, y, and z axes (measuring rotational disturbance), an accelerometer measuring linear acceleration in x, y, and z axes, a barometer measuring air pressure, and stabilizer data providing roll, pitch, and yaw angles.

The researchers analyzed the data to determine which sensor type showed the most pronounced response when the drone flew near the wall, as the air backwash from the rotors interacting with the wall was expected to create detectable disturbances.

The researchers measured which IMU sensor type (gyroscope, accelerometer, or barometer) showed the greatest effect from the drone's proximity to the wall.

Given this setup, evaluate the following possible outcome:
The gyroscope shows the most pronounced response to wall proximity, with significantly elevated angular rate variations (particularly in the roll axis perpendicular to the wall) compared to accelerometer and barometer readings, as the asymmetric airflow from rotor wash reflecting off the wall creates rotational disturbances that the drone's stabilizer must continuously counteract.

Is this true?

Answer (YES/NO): YES